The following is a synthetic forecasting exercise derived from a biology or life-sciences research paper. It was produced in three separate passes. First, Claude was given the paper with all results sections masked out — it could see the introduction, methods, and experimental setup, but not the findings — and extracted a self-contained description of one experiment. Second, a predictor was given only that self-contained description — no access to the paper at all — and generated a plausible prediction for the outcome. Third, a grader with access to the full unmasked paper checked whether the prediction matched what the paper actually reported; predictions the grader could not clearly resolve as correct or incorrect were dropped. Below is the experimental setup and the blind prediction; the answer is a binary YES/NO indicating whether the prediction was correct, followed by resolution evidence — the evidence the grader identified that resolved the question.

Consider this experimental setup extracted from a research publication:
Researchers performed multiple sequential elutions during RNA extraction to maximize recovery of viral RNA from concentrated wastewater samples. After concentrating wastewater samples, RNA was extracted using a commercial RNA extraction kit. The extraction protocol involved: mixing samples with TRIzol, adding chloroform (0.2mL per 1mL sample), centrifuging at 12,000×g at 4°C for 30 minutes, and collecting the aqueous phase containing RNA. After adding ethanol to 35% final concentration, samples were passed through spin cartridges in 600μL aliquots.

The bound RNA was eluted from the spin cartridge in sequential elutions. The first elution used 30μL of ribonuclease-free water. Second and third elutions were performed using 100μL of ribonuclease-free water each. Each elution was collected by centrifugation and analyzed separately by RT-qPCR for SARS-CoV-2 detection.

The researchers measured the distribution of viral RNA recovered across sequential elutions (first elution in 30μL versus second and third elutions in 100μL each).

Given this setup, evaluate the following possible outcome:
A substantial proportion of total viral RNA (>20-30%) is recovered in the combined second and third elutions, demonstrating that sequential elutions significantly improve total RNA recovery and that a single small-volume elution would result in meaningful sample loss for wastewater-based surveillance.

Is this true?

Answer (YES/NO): NO